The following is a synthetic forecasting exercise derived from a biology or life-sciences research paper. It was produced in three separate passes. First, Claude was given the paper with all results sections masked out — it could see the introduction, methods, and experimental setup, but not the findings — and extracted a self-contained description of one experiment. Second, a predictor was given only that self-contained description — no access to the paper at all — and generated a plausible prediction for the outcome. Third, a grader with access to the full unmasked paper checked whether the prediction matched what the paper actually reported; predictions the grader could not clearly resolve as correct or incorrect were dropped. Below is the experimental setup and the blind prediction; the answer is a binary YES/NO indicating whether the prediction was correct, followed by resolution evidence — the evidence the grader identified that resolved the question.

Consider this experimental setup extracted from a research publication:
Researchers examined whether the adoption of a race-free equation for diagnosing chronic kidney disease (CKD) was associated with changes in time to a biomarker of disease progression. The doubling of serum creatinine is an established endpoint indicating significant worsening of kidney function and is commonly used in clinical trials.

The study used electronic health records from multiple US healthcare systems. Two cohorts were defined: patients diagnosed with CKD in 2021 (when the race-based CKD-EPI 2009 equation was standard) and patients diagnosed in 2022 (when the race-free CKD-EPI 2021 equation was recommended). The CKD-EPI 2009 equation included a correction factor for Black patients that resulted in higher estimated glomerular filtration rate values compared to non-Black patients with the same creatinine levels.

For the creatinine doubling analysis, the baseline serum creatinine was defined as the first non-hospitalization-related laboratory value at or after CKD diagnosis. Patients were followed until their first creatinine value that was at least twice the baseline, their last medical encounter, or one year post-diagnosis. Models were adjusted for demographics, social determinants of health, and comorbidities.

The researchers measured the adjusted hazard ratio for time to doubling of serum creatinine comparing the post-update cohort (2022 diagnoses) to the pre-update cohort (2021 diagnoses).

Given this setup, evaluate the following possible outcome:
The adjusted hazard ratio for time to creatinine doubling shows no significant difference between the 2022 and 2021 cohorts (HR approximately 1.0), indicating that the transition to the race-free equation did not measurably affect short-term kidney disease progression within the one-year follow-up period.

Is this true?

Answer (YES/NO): NO